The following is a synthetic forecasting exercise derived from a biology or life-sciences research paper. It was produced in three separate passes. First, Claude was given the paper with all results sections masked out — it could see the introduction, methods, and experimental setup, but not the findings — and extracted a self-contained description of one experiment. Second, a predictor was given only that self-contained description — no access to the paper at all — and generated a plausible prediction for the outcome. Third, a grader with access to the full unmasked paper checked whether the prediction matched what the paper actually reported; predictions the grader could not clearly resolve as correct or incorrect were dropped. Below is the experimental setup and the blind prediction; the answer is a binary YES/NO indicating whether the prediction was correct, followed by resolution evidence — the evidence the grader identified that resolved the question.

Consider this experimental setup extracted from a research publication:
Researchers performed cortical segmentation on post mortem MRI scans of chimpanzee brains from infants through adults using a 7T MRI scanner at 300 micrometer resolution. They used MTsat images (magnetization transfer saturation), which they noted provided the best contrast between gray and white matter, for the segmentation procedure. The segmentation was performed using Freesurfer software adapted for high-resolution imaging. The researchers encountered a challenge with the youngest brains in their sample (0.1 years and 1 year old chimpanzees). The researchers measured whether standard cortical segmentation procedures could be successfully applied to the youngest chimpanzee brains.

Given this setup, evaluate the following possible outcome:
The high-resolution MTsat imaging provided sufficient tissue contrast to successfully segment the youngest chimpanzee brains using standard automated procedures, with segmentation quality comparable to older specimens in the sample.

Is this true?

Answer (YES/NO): NO